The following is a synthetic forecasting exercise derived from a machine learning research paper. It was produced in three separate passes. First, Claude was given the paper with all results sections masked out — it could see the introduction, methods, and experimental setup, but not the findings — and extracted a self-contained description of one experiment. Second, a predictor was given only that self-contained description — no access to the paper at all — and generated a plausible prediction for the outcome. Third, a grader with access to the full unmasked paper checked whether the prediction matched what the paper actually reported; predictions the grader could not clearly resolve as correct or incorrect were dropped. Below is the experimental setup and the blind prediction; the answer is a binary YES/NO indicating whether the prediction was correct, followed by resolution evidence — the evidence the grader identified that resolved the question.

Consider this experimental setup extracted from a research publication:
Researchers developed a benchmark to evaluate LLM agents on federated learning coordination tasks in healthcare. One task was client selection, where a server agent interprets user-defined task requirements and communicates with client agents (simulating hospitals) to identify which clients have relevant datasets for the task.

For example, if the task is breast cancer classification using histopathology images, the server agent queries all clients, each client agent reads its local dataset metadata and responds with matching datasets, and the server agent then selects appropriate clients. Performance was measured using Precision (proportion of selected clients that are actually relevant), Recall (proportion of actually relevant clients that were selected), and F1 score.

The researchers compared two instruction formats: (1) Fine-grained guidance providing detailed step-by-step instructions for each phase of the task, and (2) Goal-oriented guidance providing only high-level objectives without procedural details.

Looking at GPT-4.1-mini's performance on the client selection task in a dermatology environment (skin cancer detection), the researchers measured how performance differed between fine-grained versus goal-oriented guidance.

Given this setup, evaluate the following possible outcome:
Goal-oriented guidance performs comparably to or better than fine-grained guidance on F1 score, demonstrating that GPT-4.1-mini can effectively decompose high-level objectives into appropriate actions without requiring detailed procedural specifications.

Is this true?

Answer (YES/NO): YES